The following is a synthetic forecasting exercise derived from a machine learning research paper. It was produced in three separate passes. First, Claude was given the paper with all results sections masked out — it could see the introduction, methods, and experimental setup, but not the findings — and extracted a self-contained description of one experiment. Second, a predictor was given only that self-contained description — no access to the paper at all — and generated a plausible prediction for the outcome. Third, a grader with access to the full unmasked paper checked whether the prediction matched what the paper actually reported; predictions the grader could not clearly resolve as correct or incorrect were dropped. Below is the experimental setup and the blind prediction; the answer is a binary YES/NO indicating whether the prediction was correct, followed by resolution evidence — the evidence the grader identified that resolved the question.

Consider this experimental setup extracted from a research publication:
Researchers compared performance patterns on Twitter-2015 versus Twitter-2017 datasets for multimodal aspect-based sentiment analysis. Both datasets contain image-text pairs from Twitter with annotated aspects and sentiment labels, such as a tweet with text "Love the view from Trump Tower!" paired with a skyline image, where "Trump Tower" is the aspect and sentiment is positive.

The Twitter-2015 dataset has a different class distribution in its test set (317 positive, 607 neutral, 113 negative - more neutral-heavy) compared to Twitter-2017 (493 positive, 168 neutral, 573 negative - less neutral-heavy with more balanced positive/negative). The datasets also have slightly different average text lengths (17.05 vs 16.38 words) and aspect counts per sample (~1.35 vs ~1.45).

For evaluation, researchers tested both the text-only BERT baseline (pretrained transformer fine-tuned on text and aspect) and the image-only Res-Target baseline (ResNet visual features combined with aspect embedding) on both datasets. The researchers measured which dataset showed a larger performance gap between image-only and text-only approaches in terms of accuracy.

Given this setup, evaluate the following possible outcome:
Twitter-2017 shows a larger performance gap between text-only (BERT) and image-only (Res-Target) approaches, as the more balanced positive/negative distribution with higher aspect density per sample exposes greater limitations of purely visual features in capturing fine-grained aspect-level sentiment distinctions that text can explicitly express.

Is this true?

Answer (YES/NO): NO